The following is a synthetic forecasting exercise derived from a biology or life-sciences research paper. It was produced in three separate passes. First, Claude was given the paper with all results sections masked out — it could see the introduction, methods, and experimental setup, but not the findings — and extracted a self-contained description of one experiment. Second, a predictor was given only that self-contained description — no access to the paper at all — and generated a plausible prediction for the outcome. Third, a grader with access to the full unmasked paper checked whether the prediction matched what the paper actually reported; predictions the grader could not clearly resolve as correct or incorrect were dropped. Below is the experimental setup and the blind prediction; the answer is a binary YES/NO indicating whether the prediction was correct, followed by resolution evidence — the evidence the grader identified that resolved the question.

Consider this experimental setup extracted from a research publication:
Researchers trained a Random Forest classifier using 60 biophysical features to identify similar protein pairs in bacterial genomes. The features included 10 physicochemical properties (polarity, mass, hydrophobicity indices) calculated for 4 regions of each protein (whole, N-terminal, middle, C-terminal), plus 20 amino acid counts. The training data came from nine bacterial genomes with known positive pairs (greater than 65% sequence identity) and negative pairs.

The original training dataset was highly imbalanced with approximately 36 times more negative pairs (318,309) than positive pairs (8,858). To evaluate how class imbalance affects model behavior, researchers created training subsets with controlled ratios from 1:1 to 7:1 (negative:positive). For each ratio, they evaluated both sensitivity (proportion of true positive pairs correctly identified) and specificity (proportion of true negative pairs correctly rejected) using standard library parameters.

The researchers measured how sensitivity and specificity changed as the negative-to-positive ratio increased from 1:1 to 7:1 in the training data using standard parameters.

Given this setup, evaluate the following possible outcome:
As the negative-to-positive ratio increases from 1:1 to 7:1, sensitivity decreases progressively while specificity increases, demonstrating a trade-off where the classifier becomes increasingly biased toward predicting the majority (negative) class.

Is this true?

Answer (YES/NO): YES